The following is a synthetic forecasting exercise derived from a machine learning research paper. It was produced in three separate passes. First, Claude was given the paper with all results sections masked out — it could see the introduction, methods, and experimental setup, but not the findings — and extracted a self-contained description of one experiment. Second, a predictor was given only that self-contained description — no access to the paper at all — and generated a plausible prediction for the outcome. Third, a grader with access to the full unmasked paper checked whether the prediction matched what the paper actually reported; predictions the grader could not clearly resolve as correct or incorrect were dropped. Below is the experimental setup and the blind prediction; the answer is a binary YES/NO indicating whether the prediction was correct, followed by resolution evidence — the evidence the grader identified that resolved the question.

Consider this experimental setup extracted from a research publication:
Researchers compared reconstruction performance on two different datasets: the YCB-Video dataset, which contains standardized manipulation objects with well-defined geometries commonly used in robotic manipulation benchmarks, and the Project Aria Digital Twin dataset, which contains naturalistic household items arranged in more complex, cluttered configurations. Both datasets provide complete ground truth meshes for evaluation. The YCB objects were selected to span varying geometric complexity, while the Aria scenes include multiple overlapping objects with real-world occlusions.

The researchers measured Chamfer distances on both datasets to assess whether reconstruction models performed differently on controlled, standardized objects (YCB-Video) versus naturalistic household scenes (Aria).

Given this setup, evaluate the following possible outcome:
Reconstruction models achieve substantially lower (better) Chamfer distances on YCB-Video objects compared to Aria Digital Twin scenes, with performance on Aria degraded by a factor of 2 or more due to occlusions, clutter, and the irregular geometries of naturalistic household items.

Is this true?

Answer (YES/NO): YES